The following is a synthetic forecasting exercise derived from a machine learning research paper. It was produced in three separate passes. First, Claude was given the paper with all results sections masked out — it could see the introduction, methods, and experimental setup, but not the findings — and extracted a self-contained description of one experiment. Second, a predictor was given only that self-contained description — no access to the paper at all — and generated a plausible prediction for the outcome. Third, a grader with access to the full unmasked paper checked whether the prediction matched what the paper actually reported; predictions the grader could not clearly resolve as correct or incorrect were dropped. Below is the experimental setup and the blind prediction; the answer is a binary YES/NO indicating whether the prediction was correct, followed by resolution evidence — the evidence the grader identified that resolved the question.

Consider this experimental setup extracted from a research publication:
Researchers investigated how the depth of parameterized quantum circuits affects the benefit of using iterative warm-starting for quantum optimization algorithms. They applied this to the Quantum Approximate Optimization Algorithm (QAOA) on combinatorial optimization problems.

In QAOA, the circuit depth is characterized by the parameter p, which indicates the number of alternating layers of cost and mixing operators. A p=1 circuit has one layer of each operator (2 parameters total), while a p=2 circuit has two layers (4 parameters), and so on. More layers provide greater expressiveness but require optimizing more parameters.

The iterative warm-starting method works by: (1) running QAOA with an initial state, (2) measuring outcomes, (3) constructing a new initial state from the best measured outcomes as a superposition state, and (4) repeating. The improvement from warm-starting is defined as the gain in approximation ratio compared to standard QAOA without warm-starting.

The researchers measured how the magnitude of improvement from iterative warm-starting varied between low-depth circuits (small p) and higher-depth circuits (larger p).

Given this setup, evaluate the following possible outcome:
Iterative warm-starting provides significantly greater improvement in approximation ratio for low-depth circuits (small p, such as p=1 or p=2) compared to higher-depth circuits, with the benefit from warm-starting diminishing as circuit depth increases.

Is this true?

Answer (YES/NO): YES